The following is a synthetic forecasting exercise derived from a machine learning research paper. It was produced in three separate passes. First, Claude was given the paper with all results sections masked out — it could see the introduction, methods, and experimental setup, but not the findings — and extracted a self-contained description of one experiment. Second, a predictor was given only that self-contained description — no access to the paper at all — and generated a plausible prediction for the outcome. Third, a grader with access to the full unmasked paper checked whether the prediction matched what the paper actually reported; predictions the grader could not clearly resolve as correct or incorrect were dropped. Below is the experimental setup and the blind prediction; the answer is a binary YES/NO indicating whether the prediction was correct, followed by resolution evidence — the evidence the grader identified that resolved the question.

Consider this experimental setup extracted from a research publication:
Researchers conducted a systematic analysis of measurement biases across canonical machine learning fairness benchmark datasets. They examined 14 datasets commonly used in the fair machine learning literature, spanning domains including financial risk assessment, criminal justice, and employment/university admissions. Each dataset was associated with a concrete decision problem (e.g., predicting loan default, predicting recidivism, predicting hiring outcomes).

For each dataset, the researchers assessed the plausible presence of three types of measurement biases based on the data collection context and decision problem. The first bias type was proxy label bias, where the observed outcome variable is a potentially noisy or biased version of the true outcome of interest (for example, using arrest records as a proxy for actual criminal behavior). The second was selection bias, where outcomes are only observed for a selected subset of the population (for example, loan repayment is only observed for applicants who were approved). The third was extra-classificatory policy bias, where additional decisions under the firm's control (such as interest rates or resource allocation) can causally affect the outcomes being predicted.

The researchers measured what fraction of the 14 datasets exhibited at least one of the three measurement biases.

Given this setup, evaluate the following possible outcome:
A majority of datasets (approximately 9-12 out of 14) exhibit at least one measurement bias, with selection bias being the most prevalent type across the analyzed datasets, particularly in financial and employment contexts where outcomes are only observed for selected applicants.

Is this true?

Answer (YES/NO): NO